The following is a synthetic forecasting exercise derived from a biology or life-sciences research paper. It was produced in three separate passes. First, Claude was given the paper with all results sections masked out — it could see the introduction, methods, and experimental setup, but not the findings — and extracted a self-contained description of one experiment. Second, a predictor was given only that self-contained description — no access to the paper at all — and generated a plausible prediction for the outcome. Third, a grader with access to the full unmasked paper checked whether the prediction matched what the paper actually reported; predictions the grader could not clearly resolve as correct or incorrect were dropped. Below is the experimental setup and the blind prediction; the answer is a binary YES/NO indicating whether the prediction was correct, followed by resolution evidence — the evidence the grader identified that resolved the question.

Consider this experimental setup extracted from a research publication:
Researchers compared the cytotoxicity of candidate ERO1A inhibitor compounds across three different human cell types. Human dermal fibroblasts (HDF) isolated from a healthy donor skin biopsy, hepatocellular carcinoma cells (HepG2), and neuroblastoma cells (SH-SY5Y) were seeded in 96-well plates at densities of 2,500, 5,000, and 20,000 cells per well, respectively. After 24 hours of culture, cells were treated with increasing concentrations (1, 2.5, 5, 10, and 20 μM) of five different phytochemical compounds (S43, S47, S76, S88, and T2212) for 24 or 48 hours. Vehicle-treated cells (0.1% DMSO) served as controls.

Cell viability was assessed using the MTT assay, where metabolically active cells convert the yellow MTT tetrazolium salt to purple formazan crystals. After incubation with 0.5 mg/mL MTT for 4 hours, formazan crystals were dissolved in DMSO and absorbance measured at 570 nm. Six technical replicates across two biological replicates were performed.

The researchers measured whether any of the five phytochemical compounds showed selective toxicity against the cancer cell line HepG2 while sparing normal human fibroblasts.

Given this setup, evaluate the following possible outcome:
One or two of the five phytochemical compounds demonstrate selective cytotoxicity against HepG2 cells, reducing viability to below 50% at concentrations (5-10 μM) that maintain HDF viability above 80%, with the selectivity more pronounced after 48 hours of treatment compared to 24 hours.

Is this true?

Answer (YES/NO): NO